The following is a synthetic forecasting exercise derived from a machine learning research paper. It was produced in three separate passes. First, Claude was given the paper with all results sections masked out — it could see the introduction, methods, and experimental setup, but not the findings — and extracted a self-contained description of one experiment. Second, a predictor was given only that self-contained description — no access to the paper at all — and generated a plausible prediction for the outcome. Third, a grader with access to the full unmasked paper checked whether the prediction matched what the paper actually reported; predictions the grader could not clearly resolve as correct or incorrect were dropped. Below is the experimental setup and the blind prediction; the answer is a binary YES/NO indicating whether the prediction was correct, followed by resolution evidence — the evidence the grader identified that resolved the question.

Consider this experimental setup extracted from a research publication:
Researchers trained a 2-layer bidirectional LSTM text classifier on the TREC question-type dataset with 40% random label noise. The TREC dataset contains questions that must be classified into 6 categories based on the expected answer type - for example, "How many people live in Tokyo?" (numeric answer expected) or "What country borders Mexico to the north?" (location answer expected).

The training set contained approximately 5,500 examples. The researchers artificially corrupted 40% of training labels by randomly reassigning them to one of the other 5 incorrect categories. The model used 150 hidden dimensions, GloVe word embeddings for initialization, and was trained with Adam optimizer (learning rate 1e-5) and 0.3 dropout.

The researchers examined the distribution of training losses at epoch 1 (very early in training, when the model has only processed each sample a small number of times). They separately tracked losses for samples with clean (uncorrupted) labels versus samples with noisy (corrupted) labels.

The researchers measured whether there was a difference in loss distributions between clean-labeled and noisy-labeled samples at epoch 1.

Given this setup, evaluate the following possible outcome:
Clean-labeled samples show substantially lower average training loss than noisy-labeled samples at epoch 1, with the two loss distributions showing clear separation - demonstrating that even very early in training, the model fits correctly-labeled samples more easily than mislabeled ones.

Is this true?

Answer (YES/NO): NO